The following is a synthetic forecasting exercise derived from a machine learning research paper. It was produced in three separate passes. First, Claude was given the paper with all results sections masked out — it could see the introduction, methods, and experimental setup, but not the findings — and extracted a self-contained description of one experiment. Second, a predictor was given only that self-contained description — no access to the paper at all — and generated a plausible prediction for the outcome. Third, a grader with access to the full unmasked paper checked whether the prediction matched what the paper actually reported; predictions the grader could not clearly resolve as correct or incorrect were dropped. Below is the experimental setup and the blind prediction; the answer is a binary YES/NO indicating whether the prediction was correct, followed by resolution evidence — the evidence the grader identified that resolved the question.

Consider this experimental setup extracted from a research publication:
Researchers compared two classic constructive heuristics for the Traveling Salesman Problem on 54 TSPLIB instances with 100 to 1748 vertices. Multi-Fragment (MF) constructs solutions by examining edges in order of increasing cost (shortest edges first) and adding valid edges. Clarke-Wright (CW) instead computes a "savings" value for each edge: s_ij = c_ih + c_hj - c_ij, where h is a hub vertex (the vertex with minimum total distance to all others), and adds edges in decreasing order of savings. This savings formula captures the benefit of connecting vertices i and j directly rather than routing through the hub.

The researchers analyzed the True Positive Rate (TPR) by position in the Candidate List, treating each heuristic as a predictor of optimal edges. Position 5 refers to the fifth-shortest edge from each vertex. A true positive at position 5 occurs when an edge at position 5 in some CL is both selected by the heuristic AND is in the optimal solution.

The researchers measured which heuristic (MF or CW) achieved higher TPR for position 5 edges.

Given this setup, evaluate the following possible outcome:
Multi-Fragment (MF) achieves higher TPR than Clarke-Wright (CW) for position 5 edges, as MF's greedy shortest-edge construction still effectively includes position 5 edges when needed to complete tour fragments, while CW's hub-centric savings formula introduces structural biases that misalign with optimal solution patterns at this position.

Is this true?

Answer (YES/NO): NO